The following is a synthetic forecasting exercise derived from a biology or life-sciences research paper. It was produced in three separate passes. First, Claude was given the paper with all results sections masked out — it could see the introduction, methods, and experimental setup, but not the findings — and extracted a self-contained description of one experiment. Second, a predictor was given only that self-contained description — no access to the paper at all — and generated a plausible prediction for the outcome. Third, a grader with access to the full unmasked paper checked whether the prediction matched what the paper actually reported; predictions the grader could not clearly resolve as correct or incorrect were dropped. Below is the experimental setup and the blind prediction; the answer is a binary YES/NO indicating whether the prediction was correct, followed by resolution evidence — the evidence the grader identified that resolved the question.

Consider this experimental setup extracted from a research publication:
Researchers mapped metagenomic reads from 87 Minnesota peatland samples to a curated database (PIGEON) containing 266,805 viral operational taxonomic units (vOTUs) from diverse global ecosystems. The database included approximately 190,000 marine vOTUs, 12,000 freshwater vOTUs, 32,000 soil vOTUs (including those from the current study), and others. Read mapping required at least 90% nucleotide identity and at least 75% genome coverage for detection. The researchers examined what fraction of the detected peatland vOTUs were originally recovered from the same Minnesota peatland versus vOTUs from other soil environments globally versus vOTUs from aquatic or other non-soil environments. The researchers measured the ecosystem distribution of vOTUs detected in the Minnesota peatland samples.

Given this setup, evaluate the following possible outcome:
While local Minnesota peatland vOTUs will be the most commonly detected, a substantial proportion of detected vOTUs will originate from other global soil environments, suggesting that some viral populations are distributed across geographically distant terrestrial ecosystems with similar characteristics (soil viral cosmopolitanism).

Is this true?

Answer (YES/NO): NO